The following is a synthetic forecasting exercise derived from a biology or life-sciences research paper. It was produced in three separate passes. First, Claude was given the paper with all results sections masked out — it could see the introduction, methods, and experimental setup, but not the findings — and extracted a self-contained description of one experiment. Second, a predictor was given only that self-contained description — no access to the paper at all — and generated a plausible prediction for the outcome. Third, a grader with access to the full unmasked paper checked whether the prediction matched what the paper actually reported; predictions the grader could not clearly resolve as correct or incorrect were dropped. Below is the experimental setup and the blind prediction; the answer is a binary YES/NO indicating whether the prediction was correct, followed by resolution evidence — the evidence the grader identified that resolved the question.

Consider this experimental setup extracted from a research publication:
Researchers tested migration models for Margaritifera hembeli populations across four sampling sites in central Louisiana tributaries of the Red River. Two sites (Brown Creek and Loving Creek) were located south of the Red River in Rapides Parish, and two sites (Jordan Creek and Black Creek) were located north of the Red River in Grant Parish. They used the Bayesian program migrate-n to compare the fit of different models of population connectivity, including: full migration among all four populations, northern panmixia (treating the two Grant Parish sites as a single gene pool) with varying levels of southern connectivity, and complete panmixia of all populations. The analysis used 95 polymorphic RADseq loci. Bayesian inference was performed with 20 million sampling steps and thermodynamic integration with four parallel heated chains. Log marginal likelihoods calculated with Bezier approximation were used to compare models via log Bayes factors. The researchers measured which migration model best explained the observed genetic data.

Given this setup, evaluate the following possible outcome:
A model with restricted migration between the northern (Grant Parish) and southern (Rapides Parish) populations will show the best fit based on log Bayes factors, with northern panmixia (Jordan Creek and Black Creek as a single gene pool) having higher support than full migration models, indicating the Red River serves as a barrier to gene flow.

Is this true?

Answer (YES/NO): YES